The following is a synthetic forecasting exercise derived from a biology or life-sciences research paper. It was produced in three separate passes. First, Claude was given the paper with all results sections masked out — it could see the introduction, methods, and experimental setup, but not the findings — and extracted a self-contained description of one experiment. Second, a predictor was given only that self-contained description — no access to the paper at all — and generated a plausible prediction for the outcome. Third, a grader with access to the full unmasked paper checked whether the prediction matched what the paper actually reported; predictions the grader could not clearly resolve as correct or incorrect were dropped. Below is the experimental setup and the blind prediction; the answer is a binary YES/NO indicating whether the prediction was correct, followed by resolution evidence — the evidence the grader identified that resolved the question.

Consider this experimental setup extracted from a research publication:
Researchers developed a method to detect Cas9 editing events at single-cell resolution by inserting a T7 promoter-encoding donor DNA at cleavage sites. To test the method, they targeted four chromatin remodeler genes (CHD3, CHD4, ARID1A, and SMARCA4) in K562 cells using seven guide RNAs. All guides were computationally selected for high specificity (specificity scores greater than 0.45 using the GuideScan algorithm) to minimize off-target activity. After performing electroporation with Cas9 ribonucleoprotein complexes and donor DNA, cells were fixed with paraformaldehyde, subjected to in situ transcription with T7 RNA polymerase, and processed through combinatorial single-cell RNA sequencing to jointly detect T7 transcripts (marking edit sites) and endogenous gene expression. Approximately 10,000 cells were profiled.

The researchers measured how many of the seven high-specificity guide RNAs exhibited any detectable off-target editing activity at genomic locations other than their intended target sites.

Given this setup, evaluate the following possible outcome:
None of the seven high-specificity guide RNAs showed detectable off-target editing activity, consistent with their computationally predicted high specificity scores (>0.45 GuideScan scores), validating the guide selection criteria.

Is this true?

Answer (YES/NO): NO